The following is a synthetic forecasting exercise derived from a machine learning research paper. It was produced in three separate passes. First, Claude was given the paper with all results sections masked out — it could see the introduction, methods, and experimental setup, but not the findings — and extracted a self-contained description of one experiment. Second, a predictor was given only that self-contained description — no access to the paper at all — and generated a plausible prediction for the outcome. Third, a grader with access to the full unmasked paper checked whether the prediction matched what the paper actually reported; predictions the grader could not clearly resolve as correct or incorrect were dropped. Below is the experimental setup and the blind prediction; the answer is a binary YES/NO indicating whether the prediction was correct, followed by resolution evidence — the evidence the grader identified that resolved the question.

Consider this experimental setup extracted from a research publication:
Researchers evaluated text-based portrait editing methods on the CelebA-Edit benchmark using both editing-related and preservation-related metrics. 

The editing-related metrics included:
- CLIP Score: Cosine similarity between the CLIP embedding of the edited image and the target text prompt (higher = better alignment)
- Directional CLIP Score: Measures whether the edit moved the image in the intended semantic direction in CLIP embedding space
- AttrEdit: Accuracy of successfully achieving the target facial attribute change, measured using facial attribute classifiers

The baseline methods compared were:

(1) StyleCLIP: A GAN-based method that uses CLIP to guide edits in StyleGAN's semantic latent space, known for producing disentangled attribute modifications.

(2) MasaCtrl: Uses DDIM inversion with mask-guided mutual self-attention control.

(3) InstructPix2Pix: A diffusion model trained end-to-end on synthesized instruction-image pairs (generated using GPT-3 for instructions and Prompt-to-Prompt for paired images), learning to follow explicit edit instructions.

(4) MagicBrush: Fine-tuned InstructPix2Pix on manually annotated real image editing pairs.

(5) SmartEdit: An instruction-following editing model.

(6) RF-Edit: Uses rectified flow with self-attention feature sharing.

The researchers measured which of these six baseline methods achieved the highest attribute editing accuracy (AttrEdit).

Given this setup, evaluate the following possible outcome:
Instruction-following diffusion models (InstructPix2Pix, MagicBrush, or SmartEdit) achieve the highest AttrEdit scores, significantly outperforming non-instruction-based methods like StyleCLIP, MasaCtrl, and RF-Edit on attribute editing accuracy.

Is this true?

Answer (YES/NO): YES